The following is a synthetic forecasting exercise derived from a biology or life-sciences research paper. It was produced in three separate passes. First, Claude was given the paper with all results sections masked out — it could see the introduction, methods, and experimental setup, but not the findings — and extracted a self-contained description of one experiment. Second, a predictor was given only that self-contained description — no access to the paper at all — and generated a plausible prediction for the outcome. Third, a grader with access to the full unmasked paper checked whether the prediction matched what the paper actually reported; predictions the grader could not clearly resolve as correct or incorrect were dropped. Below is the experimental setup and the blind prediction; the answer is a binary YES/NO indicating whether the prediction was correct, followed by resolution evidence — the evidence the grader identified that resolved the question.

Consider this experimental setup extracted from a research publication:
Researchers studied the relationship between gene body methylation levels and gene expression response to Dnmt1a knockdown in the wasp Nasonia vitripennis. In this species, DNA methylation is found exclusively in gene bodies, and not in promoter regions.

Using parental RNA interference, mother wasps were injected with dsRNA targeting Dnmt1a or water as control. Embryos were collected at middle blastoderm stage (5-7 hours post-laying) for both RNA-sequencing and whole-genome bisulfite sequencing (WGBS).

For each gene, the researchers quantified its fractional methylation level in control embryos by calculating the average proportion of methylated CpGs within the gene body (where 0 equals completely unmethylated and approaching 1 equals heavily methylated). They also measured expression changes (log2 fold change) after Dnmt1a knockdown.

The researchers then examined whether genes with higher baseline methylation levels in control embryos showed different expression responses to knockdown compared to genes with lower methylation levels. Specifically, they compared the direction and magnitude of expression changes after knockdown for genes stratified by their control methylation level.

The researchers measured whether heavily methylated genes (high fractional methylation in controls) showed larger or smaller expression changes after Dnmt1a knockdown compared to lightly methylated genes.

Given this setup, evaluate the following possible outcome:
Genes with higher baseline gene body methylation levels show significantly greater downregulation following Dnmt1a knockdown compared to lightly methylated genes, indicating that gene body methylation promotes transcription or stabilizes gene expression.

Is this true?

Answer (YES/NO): YES